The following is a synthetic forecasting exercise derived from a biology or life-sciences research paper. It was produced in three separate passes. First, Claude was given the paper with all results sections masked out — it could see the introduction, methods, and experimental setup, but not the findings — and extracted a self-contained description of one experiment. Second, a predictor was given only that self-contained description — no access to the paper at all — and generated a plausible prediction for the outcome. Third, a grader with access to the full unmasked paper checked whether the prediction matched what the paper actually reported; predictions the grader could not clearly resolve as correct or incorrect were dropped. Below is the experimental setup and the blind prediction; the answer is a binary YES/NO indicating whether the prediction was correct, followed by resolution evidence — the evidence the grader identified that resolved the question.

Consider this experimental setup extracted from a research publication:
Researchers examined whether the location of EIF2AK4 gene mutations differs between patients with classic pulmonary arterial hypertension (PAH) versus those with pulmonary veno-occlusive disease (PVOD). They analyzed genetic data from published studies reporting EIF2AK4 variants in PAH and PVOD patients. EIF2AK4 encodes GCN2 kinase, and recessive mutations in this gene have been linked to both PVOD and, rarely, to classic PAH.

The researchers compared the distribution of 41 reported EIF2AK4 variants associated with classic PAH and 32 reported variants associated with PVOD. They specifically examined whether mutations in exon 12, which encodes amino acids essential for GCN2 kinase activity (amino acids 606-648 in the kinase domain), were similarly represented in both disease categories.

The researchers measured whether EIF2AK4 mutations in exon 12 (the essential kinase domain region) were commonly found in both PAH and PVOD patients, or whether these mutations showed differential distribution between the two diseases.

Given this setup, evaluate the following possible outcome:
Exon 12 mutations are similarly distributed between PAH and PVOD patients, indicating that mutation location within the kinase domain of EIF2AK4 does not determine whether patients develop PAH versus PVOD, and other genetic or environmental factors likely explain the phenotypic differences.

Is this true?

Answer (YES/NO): NO